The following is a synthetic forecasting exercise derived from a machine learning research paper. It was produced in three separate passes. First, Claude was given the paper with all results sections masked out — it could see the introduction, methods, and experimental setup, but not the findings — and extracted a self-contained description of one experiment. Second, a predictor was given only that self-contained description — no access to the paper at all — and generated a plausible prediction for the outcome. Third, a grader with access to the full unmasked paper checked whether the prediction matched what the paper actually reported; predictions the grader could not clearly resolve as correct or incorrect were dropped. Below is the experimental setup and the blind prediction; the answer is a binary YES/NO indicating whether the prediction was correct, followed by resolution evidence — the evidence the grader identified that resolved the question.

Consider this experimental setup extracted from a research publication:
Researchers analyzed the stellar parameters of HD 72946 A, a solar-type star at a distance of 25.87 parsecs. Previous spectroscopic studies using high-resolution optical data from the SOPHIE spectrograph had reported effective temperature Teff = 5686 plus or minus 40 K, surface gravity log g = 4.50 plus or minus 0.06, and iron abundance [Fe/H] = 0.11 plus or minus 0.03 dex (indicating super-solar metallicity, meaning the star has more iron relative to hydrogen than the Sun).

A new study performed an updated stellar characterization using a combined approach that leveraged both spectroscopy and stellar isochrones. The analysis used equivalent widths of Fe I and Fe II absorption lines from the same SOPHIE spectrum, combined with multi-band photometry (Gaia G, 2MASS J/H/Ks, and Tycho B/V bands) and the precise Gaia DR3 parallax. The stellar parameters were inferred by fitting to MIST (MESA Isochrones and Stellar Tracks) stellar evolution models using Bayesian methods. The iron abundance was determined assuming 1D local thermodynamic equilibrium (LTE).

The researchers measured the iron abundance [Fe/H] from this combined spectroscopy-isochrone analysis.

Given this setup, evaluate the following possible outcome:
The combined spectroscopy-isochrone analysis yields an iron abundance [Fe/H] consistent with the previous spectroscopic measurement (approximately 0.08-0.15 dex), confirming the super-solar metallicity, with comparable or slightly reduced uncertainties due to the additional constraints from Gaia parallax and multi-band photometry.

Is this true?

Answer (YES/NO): NO